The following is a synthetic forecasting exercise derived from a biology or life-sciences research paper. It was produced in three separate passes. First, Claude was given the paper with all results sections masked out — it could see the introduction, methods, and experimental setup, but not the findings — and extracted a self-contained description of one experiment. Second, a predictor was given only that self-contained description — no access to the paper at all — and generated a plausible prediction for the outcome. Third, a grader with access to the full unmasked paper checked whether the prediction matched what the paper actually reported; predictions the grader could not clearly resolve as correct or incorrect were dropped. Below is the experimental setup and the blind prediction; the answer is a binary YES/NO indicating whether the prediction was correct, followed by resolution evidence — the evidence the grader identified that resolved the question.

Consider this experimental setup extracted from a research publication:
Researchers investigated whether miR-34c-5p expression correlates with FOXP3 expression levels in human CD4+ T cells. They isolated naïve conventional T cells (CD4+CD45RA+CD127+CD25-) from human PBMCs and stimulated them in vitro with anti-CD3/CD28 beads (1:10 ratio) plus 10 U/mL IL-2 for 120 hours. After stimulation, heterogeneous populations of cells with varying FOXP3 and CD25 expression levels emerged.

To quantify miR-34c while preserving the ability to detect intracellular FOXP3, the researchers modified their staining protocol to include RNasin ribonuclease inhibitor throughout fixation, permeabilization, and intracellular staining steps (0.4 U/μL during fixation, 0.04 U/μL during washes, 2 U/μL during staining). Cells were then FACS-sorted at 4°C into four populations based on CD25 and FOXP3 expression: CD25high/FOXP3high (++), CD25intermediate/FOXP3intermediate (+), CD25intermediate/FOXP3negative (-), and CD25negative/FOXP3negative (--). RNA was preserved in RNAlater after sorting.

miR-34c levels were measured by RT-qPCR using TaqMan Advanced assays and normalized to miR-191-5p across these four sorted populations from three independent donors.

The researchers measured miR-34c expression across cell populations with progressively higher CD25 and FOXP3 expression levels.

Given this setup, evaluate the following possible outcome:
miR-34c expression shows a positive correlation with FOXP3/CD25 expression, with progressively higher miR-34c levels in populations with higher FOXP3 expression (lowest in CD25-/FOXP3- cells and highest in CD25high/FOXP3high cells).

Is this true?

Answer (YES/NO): NO